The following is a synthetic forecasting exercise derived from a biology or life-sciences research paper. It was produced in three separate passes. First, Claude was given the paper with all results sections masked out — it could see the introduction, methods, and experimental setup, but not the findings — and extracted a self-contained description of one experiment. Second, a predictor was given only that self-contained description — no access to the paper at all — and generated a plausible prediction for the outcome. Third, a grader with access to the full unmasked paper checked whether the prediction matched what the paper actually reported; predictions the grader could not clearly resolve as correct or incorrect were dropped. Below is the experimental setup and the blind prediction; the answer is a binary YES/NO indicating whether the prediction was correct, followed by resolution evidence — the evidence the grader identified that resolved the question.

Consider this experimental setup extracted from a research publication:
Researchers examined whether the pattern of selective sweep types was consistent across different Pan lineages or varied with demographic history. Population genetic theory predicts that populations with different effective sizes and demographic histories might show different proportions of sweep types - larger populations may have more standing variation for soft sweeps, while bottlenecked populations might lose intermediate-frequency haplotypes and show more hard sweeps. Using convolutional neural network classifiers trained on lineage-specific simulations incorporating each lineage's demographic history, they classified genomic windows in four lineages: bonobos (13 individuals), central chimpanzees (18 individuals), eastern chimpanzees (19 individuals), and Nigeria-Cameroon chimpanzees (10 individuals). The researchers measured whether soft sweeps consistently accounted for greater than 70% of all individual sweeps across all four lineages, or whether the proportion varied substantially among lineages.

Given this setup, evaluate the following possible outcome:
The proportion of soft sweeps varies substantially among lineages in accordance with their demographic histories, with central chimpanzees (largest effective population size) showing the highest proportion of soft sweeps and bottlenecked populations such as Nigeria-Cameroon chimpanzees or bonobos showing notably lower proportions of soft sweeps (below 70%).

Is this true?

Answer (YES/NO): NO